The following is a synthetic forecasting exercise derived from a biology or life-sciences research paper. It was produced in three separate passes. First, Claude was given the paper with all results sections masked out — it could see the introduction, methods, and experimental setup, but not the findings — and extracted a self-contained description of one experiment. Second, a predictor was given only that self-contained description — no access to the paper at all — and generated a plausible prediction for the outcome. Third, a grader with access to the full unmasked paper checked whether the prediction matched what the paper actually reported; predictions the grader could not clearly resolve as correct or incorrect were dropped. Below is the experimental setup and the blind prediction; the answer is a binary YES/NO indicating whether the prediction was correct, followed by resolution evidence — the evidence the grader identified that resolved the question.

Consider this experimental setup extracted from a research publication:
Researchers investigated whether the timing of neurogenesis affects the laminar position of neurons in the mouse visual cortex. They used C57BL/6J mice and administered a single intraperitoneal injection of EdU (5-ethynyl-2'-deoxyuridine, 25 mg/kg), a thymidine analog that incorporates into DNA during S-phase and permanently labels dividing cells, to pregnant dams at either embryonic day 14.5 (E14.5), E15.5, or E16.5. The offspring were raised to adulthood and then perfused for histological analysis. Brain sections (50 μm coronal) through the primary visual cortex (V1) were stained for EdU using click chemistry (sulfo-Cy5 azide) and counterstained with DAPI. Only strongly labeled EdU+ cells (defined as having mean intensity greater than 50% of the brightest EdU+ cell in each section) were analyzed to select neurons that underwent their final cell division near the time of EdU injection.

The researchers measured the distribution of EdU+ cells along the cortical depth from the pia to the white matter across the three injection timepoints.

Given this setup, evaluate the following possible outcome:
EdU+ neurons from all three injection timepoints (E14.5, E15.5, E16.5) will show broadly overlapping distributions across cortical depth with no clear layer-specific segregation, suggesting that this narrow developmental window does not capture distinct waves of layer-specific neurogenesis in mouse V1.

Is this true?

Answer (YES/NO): NO